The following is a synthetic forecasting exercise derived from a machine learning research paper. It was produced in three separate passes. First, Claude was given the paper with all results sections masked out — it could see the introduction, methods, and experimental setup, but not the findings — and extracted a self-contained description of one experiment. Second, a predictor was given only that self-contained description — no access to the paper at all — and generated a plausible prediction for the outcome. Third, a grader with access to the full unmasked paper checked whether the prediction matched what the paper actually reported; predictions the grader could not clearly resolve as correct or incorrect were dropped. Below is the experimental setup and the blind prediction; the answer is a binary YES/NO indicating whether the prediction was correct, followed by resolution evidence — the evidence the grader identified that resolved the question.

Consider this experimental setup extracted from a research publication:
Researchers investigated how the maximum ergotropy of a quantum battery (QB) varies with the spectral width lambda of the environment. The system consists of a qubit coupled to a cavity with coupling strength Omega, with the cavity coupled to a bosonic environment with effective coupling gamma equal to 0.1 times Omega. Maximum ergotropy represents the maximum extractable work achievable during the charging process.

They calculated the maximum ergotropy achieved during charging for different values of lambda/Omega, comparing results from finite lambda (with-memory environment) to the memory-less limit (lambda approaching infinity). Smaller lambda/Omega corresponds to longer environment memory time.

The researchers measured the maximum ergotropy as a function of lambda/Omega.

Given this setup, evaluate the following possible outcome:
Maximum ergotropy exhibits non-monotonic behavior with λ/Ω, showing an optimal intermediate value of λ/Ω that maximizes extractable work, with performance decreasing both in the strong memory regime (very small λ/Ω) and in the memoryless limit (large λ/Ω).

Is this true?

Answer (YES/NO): NO